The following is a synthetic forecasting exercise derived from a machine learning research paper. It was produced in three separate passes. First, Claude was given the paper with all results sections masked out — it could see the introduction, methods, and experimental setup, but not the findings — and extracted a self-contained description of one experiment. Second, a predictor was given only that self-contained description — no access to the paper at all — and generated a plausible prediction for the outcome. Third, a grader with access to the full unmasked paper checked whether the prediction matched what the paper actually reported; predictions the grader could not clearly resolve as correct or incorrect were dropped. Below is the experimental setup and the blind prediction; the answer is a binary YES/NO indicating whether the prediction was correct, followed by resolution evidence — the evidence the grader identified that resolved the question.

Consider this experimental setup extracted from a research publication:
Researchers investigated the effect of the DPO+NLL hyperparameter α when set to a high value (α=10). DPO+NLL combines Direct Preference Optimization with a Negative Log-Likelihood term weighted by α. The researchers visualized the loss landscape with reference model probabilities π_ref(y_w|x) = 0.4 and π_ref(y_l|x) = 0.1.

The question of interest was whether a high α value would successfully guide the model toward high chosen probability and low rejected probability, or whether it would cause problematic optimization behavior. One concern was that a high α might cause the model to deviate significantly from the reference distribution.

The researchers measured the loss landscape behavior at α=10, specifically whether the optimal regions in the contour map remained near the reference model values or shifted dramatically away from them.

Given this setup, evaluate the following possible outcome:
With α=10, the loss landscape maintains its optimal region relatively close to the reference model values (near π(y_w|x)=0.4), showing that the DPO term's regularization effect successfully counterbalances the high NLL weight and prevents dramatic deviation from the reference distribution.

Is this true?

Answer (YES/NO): NO